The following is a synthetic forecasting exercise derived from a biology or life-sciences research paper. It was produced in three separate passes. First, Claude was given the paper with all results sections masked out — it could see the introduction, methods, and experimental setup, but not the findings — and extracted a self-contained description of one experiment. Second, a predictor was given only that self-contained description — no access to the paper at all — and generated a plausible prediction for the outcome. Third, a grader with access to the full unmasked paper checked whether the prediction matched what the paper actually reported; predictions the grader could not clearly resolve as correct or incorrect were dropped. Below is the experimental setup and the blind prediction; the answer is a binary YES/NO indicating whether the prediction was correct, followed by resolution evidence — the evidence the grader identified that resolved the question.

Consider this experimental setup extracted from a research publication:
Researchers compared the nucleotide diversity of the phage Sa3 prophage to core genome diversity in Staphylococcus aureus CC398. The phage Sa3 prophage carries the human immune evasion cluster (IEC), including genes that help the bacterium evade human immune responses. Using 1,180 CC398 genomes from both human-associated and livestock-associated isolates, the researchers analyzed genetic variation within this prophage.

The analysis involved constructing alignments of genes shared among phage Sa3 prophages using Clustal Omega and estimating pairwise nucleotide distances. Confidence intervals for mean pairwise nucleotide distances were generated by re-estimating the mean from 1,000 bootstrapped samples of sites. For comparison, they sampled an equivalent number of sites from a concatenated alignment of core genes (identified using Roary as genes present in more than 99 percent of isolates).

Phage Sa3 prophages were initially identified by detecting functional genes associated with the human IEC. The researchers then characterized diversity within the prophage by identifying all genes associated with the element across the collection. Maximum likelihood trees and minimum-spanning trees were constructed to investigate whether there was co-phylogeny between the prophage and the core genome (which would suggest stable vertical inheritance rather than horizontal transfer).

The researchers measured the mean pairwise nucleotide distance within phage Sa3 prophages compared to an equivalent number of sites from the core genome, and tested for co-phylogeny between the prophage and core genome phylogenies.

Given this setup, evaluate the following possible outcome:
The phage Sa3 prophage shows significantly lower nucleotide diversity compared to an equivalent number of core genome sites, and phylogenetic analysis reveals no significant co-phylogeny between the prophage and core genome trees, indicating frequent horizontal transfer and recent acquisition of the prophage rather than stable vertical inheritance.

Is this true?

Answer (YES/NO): NO